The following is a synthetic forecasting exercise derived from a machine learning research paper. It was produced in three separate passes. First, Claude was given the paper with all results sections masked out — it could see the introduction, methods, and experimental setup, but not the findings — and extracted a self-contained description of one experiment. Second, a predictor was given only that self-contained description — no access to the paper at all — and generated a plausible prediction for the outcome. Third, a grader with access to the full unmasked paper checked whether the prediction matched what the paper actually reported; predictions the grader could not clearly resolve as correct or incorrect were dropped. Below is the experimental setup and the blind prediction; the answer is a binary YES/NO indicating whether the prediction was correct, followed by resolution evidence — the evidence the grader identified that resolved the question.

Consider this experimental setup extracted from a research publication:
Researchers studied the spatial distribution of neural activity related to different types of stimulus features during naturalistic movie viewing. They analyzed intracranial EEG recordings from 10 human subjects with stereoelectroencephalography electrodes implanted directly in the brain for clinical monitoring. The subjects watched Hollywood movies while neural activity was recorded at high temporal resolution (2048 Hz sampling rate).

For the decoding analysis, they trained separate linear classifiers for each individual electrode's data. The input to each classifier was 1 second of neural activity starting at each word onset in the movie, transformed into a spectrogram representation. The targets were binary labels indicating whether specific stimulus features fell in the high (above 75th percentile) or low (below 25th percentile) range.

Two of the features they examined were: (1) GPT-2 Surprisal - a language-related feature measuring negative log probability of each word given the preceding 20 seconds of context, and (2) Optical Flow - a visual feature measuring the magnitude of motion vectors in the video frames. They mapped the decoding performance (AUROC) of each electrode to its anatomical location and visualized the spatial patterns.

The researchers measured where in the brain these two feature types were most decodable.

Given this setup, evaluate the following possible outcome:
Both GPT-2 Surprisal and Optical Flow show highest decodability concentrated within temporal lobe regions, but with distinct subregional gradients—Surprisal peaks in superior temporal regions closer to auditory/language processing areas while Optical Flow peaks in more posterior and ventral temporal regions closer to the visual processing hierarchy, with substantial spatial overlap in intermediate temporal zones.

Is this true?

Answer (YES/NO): NO